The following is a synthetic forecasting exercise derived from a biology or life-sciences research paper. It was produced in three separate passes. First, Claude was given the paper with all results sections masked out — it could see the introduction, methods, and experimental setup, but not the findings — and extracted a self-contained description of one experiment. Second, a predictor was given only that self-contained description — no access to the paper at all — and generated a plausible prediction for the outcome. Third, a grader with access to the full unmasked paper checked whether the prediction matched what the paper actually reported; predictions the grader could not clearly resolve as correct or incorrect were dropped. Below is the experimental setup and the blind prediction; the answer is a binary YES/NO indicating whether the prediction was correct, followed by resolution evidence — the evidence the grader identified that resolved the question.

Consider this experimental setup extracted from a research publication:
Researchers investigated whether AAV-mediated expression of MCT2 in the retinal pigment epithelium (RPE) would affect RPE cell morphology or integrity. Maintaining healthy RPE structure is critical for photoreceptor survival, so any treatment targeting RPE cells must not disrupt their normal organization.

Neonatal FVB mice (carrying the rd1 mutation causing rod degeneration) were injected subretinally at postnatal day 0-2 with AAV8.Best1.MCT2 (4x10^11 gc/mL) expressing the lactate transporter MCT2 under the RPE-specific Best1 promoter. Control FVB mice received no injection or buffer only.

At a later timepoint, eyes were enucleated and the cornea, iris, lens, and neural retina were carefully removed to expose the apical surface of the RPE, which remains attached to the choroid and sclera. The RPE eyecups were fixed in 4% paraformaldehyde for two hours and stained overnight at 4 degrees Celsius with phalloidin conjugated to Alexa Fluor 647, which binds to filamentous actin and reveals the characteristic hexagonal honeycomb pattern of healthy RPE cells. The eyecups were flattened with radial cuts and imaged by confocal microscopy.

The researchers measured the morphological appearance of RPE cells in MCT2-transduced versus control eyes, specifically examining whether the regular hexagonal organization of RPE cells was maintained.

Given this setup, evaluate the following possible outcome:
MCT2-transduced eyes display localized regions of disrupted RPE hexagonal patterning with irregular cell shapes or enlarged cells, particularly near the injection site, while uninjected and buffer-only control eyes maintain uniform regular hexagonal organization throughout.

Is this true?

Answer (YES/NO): NO